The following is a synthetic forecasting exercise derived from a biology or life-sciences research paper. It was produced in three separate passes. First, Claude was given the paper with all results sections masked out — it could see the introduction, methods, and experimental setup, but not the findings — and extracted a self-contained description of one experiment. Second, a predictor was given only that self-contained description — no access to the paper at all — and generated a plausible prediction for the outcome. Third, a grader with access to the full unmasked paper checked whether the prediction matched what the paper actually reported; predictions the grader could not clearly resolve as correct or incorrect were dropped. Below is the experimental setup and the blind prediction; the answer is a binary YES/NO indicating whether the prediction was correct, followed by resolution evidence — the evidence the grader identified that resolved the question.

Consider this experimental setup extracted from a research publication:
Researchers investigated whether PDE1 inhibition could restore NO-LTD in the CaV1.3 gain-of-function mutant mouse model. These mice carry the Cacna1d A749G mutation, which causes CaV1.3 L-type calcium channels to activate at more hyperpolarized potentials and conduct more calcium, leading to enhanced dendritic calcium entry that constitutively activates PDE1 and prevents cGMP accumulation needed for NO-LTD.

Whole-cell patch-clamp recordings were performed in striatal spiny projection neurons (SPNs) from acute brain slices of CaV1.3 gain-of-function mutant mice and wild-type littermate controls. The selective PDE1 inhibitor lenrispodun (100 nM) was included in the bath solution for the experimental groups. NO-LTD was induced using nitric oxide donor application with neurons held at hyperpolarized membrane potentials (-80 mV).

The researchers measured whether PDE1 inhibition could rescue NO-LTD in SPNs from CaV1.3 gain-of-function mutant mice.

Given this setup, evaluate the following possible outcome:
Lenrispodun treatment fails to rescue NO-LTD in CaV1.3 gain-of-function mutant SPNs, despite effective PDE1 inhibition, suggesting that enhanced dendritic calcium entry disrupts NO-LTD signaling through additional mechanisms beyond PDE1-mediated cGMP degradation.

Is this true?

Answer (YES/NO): NO